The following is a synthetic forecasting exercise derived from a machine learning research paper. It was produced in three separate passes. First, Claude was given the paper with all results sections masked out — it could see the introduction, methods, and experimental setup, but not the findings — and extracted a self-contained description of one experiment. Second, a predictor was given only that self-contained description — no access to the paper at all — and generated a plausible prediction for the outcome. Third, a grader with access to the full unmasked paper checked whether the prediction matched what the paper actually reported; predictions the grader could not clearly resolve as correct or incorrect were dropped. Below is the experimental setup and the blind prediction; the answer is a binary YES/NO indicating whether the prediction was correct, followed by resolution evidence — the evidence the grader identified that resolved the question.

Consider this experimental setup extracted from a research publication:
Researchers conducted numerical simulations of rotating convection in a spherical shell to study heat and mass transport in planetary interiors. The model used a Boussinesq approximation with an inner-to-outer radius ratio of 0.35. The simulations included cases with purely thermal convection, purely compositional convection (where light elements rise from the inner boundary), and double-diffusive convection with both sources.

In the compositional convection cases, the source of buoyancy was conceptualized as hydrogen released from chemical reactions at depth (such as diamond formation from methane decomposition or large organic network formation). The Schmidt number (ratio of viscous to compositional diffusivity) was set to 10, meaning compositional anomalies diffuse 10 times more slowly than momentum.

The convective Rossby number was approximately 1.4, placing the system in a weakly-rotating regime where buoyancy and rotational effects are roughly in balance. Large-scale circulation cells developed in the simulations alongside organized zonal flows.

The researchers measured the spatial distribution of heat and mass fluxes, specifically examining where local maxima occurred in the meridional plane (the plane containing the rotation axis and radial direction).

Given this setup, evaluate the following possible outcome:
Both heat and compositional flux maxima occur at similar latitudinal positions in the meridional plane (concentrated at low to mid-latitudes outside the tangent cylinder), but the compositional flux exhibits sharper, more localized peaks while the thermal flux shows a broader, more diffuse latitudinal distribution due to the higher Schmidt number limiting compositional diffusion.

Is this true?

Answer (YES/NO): NO